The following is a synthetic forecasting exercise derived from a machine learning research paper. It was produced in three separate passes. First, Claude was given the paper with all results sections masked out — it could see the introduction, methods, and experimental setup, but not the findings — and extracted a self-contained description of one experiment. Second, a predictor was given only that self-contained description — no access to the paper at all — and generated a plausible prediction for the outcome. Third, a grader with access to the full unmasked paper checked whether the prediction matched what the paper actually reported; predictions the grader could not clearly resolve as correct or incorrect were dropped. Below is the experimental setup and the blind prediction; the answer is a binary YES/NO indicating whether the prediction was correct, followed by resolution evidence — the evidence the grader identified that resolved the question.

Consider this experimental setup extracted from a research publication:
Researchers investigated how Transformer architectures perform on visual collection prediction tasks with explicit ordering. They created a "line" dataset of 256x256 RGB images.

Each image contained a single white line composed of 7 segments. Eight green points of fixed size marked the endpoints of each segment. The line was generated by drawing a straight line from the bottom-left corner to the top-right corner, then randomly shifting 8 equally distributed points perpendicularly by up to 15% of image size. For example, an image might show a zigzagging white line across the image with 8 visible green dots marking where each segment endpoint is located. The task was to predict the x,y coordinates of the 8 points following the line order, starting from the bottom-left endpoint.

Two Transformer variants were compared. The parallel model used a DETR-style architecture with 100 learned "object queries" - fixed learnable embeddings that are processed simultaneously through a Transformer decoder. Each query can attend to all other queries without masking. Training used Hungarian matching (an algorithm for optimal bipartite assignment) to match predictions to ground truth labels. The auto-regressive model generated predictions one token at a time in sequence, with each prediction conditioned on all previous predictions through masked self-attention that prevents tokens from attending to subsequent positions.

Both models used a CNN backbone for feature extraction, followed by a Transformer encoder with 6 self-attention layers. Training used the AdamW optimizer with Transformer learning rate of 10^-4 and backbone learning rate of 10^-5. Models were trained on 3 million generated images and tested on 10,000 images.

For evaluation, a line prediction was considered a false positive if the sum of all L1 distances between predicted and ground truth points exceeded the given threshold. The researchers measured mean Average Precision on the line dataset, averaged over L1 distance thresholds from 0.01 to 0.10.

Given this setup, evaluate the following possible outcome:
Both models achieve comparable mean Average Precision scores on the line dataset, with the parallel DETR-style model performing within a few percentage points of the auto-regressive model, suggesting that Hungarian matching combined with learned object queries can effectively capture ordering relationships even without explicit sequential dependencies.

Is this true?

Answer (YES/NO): NO